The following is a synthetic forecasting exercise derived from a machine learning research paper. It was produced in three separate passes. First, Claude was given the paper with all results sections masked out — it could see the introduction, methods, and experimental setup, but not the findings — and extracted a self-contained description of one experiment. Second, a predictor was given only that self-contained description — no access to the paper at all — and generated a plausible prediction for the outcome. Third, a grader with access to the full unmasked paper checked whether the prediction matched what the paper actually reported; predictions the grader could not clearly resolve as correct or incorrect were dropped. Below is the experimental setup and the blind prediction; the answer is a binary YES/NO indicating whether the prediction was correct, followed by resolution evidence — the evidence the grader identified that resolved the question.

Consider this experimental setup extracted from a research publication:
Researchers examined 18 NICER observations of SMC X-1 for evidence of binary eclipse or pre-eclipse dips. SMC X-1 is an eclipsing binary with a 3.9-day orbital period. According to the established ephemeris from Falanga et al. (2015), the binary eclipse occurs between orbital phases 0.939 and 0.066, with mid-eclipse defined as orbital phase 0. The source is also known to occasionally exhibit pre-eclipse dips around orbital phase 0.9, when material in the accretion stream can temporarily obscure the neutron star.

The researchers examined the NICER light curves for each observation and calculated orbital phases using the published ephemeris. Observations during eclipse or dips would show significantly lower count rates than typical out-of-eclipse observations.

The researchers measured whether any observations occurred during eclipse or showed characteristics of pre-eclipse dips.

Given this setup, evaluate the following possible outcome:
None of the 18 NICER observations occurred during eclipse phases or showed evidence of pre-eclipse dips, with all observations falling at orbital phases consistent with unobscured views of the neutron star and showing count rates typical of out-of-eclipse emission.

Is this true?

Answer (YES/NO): NO